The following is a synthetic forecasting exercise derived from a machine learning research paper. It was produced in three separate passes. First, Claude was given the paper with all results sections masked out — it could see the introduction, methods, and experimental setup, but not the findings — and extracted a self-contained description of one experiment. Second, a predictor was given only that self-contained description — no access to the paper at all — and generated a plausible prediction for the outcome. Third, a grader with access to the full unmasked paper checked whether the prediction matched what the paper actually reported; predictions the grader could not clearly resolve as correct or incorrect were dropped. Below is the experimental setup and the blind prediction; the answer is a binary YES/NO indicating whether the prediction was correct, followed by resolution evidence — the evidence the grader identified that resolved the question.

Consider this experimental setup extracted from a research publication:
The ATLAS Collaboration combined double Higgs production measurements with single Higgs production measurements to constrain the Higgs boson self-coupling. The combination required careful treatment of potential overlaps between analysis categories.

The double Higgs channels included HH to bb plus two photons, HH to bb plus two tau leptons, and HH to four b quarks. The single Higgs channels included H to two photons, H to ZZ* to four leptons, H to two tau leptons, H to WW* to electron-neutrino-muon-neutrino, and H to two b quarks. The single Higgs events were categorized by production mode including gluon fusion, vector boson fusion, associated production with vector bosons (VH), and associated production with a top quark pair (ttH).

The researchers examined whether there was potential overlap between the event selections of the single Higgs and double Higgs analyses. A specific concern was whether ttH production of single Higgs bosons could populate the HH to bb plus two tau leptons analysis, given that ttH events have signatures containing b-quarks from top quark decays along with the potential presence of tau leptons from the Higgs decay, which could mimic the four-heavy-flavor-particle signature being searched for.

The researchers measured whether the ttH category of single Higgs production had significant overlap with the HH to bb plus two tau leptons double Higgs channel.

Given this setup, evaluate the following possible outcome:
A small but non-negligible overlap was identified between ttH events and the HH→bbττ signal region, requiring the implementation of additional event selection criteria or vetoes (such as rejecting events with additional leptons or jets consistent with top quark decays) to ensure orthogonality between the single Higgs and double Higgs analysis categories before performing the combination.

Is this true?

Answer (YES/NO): NO